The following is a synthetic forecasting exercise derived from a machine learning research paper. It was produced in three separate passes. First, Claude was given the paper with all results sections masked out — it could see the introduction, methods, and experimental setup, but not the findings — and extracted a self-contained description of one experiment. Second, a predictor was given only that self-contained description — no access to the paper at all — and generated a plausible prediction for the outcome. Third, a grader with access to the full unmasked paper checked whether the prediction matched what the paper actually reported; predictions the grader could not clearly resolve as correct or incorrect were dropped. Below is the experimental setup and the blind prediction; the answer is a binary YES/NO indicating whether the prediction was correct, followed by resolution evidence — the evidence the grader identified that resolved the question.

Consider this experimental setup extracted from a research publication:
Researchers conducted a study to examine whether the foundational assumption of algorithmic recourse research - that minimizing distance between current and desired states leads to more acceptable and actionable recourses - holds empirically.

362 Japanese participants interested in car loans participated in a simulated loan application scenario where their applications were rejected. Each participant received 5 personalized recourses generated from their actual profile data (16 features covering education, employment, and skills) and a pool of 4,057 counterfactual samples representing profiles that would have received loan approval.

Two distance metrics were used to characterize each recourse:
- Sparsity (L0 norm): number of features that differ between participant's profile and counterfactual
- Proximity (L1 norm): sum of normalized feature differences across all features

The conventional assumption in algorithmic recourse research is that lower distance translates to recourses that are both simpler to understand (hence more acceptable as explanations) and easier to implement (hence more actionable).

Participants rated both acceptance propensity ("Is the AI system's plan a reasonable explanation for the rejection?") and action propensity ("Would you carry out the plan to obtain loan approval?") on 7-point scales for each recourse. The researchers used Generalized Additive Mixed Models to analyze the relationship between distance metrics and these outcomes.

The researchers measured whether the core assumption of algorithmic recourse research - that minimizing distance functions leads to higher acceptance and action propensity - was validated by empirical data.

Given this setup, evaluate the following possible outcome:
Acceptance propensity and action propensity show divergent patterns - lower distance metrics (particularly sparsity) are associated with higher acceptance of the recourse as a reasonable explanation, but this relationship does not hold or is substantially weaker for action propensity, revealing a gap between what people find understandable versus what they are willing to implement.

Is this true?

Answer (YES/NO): NO